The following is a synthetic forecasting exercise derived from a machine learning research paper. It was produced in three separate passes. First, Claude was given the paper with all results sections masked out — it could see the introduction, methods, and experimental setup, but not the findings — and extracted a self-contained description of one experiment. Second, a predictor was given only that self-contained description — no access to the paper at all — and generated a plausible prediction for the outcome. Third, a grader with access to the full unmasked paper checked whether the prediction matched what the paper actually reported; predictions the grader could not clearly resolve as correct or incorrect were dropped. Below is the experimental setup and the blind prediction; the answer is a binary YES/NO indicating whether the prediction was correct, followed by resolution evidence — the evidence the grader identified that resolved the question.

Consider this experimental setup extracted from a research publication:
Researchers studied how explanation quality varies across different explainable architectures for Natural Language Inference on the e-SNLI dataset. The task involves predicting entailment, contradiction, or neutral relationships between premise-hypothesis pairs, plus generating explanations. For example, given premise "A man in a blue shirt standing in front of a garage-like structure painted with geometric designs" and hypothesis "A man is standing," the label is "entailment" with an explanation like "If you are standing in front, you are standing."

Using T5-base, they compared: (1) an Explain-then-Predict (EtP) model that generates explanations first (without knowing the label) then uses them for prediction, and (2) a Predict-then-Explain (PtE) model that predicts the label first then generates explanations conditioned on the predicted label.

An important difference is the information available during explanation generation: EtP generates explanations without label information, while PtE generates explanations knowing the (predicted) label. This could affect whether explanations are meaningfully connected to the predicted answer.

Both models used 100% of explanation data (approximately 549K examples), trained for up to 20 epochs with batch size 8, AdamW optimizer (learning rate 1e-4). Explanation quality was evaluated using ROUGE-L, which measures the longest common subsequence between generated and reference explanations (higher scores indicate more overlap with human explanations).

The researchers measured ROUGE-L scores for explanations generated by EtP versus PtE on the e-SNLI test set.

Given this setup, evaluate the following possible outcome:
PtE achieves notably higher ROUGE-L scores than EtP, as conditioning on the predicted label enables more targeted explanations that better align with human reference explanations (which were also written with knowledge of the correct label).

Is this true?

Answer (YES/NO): NO